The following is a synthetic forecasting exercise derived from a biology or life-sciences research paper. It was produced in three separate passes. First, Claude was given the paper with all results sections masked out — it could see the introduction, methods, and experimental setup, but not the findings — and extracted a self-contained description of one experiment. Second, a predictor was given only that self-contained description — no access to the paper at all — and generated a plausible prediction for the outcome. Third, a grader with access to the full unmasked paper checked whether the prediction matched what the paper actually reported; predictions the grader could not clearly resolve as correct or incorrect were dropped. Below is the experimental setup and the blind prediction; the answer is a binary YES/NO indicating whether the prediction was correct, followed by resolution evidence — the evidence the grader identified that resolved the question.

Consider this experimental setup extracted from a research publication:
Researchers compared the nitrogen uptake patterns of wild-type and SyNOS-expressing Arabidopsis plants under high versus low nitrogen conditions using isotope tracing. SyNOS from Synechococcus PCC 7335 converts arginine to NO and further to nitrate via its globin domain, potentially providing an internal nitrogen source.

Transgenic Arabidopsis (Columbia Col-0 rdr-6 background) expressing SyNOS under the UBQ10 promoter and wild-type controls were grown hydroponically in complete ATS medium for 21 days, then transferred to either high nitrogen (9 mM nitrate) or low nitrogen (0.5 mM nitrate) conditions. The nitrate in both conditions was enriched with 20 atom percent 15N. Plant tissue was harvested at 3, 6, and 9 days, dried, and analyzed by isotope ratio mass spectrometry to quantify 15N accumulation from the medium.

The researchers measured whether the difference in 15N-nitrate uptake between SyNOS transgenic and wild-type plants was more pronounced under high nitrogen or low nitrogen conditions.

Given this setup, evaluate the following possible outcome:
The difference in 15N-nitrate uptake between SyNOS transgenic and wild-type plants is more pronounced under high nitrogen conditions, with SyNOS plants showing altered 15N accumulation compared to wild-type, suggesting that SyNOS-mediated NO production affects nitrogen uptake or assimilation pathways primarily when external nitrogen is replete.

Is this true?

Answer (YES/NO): NO